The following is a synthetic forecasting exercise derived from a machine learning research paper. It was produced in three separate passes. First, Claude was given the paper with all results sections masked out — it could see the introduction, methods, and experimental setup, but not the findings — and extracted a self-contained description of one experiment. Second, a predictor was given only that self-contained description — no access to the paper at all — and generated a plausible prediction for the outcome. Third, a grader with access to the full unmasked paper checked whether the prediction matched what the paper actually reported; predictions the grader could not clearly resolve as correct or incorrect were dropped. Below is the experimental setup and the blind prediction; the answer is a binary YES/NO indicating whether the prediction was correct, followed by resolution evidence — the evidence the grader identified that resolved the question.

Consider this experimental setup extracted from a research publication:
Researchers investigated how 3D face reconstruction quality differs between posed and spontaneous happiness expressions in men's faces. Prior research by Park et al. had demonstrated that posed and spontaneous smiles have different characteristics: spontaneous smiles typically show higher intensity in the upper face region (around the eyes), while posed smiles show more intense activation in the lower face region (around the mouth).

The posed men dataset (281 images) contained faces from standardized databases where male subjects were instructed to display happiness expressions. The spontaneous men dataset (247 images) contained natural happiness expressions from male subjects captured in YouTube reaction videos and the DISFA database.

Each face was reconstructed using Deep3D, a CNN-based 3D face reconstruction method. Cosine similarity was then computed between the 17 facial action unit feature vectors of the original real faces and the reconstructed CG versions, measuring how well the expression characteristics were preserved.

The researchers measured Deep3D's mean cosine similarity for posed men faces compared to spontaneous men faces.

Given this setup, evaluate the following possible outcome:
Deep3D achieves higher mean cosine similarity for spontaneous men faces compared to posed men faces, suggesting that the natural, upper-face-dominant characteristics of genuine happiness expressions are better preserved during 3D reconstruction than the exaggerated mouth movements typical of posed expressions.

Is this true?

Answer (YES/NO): YES